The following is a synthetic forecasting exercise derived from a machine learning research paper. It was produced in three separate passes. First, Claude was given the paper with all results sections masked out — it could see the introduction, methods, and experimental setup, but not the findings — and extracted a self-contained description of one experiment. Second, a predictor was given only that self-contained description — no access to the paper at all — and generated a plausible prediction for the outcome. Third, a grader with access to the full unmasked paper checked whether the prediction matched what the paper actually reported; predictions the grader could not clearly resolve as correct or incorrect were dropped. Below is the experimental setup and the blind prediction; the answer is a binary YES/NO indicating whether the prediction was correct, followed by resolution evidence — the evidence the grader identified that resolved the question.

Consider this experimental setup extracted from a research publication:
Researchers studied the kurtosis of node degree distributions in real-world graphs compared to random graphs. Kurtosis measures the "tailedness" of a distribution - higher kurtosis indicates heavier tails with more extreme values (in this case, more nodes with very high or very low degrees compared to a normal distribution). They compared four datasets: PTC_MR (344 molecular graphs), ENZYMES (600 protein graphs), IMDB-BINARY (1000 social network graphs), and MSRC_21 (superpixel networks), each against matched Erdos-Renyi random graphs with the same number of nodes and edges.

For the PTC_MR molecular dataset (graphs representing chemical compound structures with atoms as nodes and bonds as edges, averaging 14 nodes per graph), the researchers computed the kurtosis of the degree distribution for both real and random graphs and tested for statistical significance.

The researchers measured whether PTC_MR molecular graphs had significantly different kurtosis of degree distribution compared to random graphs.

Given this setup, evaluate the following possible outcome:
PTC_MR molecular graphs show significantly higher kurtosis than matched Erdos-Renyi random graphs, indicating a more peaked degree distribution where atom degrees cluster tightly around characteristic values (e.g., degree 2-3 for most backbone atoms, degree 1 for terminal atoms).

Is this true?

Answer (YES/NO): NO